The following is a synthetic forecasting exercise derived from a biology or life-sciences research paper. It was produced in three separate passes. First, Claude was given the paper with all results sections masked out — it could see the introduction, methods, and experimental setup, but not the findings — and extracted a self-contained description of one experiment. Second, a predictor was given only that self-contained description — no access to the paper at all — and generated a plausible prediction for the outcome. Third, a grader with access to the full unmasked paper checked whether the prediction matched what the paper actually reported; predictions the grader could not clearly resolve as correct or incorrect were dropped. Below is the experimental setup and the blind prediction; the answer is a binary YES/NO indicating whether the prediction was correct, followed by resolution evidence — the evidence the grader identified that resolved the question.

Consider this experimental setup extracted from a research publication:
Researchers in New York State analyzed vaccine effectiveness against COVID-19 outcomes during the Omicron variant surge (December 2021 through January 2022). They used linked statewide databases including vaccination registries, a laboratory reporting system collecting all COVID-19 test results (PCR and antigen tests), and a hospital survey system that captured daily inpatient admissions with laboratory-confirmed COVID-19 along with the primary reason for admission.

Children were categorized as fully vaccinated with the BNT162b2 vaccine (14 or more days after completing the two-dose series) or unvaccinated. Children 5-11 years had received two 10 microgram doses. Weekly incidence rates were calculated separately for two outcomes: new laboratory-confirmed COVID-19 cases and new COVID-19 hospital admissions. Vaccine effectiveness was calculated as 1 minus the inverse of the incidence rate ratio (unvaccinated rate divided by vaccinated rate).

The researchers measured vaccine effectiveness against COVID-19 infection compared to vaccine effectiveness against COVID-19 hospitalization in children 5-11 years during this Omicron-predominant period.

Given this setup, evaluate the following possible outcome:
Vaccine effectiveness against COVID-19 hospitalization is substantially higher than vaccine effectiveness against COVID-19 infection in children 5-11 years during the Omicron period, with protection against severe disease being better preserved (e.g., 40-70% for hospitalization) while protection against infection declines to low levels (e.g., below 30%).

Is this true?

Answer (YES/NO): YES